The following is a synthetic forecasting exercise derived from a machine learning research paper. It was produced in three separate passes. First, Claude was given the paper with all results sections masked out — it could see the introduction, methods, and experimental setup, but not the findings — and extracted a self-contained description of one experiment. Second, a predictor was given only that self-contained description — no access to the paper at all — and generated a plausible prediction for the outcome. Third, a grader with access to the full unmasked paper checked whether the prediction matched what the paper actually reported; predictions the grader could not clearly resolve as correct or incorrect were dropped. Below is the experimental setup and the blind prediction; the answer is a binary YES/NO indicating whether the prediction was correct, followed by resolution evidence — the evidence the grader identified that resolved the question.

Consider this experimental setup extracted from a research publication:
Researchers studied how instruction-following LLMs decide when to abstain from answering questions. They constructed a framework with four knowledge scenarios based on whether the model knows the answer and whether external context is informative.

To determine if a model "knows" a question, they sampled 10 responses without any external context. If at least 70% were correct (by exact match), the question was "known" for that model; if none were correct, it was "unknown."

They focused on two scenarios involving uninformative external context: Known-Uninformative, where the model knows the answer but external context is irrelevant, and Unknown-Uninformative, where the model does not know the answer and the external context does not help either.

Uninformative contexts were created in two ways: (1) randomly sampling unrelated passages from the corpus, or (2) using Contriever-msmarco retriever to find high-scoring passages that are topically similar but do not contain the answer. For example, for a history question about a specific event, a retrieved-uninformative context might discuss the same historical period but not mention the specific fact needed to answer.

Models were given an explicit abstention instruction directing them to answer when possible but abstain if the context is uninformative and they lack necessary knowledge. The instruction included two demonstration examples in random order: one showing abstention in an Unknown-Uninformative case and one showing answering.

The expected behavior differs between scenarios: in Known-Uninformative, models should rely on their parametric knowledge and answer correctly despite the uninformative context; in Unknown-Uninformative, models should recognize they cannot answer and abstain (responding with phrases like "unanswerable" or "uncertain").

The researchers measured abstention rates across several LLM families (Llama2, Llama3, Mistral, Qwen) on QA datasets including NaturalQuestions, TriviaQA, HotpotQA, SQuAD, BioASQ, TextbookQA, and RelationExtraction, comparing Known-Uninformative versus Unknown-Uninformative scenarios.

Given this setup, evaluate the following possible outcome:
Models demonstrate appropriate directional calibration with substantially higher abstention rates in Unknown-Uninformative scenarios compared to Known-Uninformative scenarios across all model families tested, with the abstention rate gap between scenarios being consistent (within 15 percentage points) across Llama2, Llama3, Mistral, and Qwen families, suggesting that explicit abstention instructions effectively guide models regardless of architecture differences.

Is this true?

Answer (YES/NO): NO